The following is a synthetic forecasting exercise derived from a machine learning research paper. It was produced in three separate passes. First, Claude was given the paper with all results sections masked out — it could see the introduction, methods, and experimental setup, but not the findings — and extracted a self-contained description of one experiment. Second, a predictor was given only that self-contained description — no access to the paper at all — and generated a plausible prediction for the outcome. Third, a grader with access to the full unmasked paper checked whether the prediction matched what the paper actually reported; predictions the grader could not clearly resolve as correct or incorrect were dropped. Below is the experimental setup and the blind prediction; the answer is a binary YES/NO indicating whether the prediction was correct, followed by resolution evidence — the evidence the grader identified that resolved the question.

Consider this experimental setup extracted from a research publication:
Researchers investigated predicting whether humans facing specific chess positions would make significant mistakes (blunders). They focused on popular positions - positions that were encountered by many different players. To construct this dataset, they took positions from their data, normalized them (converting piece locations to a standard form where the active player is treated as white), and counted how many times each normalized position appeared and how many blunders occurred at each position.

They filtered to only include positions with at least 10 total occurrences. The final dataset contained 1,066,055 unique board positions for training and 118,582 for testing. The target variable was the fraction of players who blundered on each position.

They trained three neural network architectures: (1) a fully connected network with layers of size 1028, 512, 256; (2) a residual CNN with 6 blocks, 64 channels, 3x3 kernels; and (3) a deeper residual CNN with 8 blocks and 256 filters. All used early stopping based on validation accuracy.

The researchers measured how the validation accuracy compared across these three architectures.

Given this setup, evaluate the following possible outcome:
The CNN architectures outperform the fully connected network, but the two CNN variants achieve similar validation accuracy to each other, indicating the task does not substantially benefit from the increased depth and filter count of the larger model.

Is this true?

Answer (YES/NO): YES